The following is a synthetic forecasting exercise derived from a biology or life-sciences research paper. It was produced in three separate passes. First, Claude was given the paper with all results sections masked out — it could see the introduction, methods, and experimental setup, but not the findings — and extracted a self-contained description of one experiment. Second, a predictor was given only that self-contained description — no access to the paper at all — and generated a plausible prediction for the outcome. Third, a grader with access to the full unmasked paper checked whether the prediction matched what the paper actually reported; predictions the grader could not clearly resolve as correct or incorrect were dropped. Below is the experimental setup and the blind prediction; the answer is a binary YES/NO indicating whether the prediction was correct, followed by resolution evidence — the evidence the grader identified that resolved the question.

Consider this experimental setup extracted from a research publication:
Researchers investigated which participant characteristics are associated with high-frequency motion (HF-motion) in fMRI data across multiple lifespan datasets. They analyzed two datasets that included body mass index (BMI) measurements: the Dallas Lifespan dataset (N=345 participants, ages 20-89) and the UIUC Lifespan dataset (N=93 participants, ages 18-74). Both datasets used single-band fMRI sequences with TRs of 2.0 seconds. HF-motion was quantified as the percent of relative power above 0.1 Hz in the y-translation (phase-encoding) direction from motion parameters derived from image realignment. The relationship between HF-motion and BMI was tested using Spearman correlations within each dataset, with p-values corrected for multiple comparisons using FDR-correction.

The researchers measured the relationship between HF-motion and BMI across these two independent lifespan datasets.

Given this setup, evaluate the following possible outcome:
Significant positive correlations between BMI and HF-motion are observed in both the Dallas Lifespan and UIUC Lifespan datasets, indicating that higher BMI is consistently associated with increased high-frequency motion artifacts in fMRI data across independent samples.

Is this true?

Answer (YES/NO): YES